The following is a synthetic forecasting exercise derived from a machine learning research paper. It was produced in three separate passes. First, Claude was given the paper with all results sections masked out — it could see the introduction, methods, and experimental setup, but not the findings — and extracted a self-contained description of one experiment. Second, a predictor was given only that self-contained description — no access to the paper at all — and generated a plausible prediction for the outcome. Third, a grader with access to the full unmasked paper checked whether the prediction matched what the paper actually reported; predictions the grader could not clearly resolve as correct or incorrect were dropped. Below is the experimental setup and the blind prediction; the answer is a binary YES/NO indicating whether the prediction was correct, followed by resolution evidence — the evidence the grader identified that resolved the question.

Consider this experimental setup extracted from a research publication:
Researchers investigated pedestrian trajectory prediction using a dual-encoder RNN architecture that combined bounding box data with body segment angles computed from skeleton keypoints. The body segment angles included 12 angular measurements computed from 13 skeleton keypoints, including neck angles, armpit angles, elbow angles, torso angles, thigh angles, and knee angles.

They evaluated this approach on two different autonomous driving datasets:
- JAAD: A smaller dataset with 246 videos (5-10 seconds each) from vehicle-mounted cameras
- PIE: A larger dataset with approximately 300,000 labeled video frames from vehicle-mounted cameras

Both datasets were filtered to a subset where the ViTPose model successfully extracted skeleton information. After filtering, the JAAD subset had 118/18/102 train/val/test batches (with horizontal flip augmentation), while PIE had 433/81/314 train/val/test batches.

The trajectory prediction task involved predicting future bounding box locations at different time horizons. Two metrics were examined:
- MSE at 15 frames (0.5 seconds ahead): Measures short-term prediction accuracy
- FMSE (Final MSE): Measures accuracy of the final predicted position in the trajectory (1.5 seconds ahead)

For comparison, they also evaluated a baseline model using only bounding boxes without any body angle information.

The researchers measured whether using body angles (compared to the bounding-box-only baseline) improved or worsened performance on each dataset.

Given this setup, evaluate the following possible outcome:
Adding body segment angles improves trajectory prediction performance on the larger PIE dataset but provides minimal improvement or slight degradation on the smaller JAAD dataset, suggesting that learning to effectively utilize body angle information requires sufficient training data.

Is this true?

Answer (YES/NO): YES